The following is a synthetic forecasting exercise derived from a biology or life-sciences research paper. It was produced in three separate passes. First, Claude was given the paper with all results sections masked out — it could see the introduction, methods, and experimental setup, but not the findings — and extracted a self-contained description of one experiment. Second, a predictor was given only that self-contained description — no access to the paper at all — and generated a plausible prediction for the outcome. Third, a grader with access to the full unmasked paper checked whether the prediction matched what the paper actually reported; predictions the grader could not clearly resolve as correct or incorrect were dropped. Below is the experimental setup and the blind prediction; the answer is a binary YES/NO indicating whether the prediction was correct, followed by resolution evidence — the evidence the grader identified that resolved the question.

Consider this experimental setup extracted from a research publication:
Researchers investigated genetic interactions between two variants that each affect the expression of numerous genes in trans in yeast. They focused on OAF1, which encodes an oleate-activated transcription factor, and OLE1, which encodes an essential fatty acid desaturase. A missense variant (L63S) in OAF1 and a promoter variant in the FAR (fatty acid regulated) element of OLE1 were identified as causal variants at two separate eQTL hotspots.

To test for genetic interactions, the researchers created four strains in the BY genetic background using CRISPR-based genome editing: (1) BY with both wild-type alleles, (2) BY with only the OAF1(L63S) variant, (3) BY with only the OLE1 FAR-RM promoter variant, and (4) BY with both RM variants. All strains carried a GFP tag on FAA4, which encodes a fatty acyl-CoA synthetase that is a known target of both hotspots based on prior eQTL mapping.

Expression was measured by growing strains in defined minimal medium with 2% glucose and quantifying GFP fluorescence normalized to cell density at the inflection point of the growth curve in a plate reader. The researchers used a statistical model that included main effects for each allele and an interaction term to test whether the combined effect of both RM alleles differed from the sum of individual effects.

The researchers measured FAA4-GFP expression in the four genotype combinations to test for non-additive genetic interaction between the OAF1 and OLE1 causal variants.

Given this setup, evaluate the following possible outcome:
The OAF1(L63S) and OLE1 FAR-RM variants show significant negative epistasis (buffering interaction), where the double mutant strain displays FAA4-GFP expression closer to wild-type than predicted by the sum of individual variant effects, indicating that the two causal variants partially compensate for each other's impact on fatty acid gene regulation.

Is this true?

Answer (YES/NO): NO